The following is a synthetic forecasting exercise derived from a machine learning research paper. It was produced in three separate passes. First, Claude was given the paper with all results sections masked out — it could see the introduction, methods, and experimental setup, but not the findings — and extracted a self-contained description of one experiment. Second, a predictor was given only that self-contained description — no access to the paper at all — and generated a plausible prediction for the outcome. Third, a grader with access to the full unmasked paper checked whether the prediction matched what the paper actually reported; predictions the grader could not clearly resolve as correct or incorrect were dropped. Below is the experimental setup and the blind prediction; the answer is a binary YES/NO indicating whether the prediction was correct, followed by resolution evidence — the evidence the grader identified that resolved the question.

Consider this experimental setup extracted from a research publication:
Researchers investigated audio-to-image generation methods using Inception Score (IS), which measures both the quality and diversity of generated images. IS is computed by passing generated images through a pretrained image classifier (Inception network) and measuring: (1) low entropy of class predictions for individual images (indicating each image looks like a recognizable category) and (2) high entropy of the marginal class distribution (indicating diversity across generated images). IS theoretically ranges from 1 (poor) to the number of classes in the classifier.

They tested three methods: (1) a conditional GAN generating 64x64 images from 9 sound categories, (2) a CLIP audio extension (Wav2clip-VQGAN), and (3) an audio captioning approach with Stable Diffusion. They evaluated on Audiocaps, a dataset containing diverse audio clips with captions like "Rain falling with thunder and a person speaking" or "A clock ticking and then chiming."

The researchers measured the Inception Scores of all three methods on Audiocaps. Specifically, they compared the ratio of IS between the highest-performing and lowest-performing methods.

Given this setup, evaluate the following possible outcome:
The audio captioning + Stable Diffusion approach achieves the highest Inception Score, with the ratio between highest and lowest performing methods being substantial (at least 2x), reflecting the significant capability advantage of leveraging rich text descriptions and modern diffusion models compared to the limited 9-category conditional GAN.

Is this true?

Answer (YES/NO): YES